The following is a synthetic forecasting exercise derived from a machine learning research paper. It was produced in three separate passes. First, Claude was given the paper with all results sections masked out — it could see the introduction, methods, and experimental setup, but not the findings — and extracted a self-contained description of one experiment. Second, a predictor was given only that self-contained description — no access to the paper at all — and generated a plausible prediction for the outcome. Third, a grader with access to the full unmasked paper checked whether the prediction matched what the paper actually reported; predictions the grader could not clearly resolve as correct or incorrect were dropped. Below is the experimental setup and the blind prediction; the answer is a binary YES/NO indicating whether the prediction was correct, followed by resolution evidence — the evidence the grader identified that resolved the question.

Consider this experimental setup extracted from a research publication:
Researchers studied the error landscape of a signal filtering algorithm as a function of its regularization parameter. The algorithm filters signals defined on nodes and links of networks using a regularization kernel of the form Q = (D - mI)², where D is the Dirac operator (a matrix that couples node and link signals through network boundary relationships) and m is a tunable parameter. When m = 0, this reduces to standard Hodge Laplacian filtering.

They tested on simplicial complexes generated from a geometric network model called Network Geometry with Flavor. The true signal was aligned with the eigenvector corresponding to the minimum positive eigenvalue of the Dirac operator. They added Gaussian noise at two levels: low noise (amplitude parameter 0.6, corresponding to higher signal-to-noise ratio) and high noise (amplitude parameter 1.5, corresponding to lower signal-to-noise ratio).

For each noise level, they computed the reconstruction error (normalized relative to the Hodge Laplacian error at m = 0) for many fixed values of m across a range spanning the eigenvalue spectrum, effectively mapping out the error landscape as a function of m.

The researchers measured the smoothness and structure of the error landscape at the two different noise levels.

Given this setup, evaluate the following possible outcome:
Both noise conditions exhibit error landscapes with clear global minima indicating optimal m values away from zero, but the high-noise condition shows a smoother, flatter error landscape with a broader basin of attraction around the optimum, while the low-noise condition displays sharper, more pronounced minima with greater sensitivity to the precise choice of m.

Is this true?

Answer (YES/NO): NO